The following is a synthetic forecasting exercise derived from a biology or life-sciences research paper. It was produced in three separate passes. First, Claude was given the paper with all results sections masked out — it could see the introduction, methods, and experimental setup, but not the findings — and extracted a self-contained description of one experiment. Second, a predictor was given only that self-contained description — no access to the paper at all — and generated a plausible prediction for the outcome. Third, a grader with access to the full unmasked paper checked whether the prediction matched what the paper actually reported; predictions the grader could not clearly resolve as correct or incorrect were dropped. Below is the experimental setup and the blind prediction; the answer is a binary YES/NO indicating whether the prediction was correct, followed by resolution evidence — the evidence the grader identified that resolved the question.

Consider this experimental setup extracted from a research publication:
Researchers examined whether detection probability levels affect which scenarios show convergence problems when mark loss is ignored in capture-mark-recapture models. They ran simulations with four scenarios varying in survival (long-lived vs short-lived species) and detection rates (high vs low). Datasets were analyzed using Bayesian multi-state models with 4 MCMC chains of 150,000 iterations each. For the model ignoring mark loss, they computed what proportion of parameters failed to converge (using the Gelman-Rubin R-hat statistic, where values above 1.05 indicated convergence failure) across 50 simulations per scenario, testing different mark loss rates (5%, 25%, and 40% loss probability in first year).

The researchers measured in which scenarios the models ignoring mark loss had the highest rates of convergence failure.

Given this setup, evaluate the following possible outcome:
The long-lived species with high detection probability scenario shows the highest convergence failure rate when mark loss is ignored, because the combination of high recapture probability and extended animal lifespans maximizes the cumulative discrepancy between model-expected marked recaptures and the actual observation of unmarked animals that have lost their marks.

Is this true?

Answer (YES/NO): NO